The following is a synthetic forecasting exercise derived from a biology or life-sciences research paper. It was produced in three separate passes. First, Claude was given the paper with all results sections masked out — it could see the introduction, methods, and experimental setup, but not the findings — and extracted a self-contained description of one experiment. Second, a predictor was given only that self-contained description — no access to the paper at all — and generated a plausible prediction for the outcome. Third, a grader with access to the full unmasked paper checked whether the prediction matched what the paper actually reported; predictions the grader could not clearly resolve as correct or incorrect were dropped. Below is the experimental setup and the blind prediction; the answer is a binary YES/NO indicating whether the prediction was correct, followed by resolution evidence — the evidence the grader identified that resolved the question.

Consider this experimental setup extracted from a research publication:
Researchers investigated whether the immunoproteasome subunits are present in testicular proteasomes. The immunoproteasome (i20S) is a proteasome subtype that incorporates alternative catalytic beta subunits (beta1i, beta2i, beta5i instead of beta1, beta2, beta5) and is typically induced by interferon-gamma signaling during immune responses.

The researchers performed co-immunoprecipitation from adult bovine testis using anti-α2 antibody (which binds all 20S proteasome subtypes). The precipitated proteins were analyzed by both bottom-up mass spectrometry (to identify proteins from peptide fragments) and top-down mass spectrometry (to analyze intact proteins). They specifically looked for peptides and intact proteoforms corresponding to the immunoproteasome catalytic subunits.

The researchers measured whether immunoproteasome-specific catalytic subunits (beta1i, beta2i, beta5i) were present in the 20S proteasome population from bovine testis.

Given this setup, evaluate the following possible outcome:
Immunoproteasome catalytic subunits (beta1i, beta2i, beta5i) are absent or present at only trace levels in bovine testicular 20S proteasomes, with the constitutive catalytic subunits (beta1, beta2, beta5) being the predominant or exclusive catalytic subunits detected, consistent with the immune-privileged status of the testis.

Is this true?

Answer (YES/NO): NO